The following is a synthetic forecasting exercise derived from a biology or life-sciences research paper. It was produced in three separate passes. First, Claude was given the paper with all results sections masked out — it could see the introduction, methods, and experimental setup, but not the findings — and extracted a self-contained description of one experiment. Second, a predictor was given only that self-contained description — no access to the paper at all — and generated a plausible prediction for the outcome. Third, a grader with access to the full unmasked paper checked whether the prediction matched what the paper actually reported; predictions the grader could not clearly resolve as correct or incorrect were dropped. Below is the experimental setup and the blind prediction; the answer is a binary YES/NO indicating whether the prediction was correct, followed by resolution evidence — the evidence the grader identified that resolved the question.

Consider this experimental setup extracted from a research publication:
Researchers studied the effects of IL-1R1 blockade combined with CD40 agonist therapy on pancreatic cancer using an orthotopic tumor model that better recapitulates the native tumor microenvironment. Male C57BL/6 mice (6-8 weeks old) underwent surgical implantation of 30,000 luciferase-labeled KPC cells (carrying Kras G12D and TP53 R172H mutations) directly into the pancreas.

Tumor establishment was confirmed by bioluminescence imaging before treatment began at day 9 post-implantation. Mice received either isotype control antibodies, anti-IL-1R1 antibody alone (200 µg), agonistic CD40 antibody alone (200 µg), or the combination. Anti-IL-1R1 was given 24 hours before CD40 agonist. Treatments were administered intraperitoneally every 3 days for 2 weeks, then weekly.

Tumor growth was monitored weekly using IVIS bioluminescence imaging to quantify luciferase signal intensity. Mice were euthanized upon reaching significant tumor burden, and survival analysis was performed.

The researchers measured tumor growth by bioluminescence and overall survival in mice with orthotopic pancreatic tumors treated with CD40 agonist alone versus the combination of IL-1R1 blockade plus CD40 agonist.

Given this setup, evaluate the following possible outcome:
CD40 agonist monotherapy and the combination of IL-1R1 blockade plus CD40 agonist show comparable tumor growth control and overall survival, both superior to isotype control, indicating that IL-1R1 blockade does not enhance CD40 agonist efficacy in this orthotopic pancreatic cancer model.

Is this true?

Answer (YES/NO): YES